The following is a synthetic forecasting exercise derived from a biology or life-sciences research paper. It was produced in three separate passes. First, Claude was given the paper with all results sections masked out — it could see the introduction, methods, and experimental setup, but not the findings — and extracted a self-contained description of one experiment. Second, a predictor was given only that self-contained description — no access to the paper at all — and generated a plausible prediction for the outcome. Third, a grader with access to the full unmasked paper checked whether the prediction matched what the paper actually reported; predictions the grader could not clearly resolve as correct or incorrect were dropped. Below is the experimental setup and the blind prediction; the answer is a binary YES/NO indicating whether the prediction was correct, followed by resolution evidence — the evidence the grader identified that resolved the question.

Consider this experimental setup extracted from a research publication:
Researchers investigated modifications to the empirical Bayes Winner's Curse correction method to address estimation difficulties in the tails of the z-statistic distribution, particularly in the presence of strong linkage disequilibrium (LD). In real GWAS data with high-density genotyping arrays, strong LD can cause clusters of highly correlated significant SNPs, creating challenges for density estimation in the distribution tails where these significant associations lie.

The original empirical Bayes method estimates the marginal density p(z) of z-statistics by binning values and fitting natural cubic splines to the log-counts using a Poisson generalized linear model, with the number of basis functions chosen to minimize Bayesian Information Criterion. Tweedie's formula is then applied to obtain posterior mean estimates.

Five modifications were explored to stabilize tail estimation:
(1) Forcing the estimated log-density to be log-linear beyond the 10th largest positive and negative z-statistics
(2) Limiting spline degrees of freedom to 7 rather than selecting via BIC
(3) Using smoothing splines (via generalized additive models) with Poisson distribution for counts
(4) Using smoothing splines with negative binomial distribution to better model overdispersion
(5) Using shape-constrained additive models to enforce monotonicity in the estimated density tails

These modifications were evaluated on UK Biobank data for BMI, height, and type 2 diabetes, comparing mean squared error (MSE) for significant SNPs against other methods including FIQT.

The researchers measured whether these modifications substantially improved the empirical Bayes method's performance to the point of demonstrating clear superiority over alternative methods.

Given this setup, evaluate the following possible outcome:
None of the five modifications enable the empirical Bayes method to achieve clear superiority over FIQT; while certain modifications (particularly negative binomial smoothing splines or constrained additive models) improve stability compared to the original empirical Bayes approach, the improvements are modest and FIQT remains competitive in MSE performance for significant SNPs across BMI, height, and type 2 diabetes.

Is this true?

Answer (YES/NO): NO